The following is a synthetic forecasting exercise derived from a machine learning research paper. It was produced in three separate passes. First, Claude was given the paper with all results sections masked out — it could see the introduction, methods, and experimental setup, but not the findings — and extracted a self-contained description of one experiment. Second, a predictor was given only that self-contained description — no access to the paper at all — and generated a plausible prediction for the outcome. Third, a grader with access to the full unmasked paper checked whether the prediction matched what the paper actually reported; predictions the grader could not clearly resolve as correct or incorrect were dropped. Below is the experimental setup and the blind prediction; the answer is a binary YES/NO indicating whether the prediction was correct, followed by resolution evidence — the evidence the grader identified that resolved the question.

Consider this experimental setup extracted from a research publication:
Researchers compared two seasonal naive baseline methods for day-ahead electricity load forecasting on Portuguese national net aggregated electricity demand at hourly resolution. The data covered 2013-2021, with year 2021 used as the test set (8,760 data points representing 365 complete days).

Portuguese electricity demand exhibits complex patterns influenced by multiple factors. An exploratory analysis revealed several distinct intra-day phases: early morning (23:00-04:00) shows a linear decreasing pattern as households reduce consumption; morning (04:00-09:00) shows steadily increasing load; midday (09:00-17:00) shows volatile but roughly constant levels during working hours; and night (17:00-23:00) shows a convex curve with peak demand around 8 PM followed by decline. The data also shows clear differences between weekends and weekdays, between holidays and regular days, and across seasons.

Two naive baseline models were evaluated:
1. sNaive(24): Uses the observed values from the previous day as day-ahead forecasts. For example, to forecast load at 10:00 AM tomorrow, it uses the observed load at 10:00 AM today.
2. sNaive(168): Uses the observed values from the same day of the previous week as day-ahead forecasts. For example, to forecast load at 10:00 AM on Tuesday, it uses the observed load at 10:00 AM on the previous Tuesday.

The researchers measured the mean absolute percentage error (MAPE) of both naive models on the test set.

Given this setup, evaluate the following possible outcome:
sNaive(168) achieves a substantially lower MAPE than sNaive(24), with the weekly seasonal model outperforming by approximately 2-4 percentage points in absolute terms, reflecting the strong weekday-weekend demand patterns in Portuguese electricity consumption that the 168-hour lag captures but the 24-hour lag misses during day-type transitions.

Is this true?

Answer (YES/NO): YES